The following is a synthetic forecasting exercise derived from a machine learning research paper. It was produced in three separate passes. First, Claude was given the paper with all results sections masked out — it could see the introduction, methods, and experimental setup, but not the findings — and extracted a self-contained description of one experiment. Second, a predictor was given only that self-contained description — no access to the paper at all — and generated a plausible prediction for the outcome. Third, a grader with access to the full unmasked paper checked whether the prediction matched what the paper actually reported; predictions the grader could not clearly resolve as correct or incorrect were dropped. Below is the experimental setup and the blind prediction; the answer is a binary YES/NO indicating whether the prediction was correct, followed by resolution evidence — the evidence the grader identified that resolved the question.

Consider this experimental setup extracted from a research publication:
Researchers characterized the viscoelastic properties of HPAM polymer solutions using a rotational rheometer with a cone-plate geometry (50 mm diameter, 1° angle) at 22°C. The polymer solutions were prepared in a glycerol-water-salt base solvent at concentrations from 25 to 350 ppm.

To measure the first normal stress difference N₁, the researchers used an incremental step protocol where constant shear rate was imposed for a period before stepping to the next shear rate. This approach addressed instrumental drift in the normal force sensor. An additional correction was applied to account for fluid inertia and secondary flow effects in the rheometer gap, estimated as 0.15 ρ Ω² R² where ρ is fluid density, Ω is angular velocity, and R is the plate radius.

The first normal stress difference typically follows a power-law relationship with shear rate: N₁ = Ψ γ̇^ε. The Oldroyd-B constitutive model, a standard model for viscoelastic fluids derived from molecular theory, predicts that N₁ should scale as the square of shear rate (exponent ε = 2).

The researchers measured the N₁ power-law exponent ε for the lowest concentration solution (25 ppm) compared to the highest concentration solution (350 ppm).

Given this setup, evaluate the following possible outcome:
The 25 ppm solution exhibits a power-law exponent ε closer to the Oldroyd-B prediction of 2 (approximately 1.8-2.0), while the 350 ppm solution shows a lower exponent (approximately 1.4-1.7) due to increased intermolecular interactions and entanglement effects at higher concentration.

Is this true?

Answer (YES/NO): YES